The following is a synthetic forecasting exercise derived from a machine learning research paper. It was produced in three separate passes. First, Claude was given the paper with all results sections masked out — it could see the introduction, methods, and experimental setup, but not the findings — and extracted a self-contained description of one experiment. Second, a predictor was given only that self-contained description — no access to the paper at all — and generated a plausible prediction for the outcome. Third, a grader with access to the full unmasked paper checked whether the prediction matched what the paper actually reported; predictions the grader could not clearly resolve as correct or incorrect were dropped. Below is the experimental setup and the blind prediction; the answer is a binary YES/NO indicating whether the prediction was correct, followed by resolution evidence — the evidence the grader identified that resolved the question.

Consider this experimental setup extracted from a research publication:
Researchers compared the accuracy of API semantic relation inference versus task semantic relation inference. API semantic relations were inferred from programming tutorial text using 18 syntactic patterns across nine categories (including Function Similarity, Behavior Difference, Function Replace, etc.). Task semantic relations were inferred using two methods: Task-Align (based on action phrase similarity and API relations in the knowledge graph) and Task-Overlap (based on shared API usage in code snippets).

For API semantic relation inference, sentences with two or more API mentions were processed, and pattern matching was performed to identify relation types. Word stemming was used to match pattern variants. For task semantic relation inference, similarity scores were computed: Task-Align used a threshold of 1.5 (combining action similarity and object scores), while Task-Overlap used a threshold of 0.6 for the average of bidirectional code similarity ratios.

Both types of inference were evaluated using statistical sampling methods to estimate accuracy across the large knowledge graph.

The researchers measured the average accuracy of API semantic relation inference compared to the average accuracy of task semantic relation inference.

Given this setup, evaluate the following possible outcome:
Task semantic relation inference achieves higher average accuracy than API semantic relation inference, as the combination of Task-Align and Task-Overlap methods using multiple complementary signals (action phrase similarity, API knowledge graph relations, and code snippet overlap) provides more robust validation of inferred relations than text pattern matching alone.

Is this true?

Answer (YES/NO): NO